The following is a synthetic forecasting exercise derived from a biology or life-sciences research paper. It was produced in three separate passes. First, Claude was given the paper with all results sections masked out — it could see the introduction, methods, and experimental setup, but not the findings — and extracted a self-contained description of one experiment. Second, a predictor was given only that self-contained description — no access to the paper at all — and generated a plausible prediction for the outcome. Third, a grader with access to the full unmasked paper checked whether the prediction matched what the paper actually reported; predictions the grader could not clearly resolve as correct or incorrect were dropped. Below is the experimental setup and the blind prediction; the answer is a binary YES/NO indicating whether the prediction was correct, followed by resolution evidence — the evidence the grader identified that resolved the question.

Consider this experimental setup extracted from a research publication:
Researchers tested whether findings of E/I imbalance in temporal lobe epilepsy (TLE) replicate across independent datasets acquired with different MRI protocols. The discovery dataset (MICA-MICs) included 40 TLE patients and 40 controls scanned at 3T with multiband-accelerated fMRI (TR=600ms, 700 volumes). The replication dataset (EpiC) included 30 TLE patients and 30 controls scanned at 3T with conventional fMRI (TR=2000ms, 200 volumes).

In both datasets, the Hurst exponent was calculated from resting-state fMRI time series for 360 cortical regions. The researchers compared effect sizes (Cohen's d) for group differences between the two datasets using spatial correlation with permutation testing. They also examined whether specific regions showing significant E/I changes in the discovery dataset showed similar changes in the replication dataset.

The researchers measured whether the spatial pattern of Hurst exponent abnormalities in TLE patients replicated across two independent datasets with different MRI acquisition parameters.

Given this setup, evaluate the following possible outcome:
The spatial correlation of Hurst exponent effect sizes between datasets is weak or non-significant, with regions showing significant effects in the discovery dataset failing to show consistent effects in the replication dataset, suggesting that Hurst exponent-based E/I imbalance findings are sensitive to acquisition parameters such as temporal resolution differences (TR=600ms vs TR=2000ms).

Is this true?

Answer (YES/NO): NO